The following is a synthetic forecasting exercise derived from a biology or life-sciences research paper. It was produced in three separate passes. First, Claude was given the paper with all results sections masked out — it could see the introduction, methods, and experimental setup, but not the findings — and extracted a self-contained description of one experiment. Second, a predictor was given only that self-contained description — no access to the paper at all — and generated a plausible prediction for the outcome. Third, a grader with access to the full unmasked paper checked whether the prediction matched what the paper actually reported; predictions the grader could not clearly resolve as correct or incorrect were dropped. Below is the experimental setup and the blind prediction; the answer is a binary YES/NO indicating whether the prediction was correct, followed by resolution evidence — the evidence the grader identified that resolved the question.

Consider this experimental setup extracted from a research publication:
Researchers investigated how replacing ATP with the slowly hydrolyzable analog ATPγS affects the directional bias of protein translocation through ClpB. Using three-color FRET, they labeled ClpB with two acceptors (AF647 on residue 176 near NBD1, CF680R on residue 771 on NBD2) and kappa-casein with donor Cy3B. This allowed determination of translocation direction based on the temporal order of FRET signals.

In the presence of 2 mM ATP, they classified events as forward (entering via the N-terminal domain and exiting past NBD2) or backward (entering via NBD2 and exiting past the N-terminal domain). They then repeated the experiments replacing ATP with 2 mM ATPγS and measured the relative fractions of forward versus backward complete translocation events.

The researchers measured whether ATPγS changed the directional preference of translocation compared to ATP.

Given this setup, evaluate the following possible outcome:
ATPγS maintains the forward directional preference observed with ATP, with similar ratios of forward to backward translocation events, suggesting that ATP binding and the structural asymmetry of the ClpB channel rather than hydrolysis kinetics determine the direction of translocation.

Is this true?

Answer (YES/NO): NO